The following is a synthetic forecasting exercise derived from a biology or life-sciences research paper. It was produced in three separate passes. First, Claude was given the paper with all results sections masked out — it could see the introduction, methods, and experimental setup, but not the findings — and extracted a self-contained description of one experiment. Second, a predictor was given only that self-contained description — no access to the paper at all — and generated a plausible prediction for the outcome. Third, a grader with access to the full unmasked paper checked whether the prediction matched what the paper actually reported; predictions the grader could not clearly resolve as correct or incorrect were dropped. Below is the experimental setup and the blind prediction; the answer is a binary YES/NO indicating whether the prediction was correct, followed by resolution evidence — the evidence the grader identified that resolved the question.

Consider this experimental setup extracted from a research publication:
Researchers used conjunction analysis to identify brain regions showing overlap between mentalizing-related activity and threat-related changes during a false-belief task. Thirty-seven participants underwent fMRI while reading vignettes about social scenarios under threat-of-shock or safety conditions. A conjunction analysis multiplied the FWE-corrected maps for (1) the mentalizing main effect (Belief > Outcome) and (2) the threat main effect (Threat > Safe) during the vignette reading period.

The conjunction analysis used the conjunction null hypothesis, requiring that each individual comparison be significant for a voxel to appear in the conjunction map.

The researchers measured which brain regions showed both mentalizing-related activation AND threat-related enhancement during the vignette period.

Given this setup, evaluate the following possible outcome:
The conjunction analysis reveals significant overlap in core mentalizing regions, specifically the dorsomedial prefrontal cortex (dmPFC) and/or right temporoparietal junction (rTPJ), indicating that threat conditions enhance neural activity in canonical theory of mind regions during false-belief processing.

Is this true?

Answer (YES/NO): NO